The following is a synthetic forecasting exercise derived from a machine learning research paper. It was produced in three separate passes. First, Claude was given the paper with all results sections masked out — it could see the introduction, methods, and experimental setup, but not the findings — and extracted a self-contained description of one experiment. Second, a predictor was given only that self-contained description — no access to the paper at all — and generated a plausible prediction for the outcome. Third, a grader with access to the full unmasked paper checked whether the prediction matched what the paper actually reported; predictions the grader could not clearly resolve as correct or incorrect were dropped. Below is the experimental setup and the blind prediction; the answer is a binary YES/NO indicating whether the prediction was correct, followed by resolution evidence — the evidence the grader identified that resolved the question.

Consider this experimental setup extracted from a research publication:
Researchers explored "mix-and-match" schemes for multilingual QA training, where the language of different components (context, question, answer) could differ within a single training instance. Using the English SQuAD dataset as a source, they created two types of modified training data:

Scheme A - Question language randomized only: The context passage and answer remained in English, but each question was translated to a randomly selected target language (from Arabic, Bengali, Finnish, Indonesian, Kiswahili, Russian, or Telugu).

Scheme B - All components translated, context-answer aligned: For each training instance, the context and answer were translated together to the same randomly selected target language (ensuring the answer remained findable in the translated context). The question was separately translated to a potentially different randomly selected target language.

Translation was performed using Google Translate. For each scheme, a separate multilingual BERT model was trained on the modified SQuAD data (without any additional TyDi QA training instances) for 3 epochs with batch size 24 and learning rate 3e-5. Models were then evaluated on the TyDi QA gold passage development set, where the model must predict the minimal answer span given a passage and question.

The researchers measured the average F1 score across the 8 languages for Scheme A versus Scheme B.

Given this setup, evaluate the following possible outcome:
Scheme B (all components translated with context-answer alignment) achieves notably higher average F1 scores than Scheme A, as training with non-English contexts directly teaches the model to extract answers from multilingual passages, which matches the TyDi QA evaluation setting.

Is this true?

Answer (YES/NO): NO